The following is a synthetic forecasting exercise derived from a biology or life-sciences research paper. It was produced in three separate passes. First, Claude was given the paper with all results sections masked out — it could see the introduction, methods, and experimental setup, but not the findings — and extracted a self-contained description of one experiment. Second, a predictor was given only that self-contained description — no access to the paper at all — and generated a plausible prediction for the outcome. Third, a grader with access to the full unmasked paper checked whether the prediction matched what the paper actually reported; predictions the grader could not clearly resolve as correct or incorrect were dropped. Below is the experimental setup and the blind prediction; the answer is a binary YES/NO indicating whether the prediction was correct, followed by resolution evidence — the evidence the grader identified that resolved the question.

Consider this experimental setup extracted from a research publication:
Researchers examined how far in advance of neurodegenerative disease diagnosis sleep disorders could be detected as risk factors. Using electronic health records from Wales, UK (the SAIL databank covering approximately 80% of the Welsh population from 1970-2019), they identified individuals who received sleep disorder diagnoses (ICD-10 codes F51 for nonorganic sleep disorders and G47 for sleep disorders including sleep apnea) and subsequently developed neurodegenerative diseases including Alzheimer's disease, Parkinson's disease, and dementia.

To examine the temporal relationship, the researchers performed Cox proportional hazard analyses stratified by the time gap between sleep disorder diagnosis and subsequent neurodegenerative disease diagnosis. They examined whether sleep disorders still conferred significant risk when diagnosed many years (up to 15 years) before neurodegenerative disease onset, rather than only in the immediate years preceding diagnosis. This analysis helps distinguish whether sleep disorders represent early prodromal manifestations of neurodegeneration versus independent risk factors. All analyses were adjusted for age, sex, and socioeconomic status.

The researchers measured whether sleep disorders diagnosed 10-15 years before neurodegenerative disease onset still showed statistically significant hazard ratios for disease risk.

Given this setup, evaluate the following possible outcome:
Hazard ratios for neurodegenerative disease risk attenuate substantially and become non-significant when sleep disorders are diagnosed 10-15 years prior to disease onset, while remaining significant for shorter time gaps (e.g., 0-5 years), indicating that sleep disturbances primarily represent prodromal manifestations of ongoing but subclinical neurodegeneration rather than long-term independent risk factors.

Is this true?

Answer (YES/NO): NO